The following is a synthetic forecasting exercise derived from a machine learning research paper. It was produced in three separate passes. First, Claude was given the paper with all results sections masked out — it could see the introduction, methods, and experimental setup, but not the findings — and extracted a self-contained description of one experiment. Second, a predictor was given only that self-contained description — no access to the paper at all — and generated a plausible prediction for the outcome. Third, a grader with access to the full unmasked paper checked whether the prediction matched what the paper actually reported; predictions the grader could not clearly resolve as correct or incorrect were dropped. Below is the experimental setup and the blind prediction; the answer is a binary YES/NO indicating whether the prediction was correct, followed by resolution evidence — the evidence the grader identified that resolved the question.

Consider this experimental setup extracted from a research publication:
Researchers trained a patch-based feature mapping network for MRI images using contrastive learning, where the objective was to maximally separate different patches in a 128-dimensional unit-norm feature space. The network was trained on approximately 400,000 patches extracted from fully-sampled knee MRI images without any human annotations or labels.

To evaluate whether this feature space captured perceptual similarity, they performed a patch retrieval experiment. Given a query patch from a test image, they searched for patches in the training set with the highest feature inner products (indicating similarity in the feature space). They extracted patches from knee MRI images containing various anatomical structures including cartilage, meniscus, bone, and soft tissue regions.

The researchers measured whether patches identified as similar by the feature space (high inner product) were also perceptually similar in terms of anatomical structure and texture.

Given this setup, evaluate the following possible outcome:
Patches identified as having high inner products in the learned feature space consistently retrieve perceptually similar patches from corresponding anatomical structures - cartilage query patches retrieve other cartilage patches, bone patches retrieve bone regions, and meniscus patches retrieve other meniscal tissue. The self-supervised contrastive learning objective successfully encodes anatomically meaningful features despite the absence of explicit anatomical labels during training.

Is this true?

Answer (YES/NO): YES